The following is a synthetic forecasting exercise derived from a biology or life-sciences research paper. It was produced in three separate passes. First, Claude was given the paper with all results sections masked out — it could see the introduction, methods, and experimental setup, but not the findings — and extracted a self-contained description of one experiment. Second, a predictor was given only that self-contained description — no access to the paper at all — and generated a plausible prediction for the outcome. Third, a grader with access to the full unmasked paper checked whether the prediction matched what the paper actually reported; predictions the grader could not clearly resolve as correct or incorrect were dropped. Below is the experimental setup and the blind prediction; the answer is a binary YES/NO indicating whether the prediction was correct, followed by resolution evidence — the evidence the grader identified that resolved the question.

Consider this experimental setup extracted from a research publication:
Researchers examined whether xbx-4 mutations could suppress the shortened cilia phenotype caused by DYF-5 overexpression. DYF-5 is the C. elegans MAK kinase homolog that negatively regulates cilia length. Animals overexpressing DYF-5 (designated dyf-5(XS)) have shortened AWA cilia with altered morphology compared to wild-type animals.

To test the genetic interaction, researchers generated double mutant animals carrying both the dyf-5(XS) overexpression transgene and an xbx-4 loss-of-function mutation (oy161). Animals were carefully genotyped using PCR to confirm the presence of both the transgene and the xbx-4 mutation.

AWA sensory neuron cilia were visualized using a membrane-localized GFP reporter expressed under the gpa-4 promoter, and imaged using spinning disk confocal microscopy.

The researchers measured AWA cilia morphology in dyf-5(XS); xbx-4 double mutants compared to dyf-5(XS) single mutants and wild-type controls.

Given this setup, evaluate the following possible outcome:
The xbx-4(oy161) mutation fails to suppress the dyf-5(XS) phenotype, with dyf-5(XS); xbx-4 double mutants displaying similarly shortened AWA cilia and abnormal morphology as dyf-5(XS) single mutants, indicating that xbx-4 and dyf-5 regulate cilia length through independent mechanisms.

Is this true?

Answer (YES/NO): NO